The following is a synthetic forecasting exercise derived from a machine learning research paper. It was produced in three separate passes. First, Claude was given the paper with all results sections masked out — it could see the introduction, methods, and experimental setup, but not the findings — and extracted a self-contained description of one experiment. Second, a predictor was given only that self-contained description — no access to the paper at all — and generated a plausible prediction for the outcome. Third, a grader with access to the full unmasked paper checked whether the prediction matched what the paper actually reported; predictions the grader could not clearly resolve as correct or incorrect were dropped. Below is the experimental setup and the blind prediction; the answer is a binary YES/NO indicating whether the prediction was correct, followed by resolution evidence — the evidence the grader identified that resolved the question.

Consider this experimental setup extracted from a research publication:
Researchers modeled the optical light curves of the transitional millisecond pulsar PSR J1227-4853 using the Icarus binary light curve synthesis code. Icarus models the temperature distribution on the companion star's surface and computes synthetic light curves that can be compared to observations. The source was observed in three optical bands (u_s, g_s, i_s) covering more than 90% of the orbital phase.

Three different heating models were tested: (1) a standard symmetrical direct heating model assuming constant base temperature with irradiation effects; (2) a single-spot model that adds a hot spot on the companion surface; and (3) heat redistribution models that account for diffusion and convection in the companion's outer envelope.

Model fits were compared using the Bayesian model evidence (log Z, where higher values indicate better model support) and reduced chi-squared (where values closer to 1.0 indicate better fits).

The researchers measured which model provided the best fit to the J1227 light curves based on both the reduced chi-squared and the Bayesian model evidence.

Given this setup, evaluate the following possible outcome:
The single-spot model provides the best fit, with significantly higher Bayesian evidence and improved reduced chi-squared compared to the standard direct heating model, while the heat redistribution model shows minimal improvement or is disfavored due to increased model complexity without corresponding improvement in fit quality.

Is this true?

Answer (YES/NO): YES